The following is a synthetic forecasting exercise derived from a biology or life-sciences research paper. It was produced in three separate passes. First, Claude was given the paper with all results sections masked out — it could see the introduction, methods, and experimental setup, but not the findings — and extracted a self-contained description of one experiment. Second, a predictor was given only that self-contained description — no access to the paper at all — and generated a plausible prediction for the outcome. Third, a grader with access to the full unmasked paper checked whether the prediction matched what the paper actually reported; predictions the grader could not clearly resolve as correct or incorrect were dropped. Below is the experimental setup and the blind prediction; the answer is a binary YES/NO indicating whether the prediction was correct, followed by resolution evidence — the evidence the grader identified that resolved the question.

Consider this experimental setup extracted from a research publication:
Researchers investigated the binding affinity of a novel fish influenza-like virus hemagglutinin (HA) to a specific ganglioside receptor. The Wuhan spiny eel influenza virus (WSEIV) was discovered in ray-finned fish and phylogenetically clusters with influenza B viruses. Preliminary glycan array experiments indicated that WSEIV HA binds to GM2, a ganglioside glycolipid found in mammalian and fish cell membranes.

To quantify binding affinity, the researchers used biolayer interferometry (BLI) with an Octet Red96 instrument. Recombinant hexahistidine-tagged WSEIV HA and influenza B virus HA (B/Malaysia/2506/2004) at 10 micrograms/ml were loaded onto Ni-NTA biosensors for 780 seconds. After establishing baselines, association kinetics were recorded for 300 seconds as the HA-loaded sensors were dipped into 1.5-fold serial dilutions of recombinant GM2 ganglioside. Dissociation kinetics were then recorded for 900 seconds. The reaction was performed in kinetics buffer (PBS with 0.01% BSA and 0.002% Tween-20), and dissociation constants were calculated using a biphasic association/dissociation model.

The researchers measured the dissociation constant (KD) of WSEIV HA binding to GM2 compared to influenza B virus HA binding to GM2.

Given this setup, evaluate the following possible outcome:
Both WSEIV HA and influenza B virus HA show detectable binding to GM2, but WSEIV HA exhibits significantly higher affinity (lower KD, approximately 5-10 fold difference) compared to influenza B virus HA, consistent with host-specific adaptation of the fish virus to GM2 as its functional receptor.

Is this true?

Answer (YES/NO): NO